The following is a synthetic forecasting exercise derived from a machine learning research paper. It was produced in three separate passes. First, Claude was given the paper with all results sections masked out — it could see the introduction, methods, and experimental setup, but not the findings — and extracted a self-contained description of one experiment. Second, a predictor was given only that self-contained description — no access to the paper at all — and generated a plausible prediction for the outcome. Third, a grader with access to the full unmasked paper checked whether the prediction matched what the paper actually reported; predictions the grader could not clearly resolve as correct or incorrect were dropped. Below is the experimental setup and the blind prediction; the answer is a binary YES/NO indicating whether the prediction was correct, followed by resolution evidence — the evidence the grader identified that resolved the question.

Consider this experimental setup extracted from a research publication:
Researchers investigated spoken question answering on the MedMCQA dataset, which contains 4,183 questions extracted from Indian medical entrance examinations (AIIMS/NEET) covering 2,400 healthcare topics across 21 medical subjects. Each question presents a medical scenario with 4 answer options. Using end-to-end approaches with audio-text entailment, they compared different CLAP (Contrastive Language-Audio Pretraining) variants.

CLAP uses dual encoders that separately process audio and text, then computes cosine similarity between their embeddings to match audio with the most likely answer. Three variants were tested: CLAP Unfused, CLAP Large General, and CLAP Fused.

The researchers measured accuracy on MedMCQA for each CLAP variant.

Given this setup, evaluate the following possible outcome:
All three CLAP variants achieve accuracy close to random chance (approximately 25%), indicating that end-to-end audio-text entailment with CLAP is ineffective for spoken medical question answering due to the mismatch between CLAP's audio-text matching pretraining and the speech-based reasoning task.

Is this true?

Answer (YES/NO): NO